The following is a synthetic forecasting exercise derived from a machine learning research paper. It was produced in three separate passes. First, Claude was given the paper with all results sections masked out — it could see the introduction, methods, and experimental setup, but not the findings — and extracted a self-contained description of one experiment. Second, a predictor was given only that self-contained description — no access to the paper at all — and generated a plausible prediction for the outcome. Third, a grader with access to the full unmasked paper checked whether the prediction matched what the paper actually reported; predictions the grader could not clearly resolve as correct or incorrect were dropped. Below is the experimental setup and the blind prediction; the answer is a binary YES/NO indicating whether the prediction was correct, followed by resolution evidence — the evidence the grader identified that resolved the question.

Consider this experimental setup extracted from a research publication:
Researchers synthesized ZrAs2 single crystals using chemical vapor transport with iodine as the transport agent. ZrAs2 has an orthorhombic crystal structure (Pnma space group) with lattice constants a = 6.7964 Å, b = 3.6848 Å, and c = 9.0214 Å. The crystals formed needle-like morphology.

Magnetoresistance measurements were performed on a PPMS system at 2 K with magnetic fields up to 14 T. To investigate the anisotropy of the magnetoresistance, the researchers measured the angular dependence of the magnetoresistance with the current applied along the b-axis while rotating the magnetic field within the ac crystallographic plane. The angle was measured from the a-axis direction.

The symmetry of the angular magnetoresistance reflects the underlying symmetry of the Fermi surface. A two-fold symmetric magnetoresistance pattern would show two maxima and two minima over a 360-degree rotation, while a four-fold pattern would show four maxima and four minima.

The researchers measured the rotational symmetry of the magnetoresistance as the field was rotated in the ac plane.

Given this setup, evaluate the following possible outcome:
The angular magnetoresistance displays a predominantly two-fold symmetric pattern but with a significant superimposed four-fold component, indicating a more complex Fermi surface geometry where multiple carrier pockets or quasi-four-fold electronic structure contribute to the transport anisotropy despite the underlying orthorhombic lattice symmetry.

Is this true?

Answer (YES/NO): NO